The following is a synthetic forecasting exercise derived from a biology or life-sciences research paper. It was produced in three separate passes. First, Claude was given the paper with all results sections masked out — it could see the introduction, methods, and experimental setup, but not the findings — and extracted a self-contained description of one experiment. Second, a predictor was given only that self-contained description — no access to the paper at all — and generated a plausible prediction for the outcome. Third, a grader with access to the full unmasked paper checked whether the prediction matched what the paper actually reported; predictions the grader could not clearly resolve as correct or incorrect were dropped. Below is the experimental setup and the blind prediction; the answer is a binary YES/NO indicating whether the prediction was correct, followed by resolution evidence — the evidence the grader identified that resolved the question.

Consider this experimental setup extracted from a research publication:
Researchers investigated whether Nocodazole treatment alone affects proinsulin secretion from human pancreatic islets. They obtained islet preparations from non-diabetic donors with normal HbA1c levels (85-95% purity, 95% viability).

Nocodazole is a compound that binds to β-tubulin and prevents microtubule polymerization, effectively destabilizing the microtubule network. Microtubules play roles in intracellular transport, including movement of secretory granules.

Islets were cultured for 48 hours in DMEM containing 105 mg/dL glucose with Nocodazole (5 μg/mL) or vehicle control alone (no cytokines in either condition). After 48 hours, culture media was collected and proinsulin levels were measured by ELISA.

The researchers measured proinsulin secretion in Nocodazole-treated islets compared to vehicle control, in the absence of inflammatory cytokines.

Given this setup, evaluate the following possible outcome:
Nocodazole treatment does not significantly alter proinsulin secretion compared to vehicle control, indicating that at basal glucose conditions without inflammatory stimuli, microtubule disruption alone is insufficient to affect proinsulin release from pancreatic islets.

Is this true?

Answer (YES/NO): NO